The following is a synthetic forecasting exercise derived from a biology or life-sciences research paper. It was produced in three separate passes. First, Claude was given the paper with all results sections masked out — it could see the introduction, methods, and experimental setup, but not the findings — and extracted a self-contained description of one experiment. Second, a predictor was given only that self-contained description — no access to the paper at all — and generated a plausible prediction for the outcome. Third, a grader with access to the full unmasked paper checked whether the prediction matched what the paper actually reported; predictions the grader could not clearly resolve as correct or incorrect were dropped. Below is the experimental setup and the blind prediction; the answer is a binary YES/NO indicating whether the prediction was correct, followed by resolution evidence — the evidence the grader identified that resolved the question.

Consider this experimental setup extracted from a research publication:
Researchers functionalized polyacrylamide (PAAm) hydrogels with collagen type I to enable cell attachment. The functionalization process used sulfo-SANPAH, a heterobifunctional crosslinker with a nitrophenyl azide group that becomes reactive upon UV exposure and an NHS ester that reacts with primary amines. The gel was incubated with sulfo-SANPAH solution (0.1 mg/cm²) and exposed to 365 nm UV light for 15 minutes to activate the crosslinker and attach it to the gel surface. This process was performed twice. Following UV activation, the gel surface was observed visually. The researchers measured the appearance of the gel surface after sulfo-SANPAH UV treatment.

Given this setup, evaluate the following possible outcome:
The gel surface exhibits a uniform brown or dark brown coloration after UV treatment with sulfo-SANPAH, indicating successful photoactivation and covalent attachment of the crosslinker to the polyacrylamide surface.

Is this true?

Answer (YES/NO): NO